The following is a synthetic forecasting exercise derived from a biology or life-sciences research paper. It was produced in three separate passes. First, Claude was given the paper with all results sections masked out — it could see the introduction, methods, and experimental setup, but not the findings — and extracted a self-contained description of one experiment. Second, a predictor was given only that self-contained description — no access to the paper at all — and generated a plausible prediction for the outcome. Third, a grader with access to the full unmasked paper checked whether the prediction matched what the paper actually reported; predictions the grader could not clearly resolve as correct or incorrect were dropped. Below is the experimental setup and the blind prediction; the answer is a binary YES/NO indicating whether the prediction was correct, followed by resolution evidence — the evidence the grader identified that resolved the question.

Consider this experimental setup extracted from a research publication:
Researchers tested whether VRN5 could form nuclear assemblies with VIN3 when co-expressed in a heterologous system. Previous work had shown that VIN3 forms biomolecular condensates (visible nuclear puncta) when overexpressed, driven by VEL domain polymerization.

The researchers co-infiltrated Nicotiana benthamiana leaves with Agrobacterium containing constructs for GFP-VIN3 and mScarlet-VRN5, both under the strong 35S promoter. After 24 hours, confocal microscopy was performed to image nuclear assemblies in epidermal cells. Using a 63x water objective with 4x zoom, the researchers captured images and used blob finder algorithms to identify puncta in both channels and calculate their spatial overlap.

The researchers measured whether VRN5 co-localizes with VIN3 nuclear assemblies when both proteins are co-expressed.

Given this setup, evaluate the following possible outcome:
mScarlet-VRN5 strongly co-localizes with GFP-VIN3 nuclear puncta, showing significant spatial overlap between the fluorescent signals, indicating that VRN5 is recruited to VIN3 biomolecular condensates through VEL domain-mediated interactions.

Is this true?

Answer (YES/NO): YES